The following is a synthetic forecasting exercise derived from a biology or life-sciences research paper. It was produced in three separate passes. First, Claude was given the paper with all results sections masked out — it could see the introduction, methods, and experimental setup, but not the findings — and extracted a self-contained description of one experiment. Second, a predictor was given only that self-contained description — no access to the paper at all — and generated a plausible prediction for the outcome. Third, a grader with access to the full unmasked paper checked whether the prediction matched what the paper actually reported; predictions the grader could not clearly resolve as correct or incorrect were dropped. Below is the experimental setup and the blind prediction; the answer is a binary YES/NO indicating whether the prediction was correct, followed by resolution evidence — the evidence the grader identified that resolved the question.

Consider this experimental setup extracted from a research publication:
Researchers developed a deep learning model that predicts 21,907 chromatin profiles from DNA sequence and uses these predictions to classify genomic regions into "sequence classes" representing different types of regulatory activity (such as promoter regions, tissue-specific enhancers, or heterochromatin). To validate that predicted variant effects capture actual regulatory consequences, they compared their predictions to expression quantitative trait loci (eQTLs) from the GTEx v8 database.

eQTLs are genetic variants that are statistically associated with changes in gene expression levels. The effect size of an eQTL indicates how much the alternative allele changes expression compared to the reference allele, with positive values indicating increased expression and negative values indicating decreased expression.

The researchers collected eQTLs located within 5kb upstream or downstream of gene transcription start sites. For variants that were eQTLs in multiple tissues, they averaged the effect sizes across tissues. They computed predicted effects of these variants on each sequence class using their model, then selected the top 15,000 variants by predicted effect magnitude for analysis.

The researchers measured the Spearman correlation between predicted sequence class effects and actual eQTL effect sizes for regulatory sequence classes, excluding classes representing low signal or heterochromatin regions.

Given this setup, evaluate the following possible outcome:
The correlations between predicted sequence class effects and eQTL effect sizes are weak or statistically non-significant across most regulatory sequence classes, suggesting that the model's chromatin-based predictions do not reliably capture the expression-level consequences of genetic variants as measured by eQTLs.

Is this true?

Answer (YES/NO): NO